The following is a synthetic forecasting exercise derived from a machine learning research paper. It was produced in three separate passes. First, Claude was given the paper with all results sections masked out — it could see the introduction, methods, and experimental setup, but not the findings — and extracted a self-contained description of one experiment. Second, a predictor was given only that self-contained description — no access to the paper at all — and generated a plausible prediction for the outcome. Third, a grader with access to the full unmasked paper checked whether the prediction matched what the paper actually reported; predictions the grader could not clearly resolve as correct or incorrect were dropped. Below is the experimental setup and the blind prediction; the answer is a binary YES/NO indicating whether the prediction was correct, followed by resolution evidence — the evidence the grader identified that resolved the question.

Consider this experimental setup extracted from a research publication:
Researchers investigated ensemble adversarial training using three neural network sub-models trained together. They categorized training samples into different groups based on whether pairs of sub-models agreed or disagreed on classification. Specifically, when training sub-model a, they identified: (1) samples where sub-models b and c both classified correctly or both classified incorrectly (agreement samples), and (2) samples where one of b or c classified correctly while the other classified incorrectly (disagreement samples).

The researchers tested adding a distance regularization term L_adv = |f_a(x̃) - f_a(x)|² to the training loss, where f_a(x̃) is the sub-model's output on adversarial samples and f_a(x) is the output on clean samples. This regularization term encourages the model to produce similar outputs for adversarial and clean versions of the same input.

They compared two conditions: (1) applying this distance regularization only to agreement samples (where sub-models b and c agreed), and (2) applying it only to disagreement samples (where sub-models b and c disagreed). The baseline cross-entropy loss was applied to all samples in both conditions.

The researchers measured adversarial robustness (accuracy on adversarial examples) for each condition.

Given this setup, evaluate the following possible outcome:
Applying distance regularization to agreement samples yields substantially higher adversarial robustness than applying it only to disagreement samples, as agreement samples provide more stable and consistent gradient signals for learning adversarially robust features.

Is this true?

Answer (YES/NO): NO